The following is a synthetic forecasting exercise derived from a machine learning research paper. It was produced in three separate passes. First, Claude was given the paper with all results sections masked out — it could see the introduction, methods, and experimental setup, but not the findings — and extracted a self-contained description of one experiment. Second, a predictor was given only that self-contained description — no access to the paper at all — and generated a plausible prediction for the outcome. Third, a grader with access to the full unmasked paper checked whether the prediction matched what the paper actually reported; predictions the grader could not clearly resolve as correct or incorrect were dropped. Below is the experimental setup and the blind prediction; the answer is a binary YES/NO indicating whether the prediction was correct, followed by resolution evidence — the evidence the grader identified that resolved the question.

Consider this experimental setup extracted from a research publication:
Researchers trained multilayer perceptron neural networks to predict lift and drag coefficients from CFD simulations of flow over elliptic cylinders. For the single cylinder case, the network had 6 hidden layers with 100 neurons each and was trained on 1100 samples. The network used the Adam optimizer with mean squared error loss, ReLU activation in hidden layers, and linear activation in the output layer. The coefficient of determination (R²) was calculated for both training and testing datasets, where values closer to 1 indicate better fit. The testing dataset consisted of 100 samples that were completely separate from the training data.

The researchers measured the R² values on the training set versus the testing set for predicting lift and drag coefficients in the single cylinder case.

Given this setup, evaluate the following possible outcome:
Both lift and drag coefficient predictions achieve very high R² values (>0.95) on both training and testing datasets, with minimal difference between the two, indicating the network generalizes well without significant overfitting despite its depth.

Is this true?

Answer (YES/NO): YES